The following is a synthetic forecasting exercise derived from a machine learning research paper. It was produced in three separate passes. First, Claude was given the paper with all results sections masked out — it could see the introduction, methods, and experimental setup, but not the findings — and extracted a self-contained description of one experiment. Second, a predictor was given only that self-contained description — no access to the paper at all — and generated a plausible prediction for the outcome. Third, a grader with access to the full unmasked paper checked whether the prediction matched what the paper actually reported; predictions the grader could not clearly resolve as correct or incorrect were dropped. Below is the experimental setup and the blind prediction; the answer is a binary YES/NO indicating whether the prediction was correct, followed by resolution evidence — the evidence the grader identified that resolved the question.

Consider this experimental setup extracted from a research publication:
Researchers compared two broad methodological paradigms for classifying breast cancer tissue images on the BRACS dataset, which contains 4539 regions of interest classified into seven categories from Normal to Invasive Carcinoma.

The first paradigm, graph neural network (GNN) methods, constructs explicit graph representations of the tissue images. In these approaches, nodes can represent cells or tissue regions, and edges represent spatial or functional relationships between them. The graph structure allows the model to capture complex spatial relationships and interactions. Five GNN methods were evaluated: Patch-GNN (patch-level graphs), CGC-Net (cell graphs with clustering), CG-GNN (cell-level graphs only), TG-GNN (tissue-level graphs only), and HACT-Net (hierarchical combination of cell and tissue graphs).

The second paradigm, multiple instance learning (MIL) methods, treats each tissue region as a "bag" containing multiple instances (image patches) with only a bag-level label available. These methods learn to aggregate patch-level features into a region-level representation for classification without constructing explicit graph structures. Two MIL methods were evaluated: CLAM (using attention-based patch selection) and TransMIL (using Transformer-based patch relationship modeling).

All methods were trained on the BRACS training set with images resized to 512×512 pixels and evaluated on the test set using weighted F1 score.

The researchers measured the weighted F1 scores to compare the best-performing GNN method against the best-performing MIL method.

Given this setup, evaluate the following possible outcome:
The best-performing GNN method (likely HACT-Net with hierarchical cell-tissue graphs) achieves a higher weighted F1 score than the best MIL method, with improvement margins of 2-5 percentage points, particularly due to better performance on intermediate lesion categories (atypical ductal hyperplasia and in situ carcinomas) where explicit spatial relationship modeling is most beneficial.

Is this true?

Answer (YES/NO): NO